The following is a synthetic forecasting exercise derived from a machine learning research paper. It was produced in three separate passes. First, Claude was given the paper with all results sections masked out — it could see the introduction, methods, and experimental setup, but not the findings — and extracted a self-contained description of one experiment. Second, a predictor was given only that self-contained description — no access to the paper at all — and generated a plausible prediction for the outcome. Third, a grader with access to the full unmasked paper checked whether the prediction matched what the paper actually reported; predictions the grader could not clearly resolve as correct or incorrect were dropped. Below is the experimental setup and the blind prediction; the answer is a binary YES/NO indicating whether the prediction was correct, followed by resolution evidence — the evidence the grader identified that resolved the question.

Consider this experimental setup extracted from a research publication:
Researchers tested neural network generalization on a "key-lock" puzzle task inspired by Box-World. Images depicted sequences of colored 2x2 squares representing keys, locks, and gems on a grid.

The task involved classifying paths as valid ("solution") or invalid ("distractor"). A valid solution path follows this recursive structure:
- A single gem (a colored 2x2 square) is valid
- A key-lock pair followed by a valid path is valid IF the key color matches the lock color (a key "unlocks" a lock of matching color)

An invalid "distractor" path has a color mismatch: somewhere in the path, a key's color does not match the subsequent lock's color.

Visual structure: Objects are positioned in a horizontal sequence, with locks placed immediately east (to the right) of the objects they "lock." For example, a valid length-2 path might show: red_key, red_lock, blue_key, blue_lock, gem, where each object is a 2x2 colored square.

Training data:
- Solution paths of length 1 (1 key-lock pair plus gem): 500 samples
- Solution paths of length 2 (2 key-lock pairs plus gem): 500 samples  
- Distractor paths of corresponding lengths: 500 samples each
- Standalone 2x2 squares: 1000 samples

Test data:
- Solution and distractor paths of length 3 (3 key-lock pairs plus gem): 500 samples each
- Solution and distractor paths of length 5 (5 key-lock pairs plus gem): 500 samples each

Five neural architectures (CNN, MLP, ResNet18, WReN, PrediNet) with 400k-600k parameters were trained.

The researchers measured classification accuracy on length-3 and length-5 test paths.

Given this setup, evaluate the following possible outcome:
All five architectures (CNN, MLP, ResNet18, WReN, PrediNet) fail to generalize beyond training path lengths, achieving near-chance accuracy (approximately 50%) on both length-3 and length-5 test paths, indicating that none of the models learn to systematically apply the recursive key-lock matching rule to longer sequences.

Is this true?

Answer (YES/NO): NO